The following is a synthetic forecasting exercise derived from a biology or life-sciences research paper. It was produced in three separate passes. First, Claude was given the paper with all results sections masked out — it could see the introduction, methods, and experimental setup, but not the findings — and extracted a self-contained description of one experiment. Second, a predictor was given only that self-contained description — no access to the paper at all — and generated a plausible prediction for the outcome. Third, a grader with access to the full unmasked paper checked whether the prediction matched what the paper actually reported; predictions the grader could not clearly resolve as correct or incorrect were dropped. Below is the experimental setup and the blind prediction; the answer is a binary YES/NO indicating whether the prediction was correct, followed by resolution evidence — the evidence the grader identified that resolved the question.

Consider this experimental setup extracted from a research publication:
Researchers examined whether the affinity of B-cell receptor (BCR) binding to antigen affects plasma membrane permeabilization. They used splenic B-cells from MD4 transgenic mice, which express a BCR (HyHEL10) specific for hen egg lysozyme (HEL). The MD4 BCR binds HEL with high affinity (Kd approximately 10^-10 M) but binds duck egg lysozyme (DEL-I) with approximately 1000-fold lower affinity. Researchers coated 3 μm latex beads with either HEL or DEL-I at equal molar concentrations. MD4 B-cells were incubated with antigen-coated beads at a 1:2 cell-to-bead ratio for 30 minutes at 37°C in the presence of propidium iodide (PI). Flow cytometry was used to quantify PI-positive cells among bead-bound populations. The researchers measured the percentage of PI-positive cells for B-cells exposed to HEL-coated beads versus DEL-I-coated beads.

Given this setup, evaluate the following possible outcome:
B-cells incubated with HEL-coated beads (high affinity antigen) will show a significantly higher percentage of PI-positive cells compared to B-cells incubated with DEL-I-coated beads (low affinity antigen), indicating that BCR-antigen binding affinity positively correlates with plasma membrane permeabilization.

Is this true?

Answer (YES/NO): YES